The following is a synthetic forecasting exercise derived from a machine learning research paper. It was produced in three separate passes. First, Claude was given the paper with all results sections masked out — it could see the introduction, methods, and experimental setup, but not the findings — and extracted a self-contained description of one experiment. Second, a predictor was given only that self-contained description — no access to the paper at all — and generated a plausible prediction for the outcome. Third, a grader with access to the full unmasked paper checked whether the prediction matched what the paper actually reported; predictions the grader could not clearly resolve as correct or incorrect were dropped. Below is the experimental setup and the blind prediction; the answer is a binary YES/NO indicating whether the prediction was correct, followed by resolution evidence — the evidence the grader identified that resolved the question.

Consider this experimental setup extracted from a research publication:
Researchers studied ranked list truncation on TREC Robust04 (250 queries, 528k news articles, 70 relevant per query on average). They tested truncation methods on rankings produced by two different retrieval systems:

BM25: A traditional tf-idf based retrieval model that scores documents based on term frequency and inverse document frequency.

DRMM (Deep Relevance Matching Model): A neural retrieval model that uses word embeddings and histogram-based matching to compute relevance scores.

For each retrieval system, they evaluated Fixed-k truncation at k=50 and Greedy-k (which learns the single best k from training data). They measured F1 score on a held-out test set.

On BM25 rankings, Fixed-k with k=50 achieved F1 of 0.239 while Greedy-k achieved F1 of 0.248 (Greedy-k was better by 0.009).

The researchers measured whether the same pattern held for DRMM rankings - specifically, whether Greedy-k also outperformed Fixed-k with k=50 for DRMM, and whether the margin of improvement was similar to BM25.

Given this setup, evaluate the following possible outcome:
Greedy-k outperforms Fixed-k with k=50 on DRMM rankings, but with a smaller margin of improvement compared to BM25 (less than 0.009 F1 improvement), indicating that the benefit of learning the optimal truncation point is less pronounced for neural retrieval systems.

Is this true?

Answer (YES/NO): YES